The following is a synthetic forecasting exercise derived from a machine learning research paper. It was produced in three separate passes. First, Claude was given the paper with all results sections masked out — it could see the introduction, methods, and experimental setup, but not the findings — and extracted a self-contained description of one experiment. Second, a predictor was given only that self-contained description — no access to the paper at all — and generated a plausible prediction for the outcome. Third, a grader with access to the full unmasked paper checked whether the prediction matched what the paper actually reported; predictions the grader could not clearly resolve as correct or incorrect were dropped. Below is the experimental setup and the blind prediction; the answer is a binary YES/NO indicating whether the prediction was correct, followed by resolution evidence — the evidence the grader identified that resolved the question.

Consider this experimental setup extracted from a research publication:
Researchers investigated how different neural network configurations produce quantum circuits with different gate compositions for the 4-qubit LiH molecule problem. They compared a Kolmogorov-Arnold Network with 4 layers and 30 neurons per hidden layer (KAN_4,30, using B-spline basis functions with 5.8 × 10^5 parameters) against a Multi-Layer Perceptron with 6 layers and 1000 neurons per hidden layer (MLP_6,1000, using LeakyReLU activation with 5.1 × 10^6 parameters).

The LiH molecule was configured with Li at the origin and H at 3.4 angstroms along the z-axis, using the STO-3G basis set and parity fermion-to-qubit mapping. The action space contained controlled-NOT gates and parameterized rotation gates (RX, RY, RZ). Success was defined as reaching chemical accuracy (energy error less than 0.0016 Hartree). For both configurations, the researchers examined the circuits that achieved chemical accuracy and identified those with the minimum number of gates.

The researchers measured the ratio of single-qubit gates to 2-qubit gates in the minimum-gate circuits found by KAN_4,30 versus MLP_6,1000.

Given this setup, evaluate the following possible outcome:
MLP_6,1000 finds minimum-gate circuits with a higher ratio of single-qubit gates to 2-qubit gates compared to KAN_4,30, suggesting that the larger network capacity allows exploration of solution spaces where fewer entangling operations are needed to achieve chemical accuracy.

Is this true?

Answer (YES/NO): YES